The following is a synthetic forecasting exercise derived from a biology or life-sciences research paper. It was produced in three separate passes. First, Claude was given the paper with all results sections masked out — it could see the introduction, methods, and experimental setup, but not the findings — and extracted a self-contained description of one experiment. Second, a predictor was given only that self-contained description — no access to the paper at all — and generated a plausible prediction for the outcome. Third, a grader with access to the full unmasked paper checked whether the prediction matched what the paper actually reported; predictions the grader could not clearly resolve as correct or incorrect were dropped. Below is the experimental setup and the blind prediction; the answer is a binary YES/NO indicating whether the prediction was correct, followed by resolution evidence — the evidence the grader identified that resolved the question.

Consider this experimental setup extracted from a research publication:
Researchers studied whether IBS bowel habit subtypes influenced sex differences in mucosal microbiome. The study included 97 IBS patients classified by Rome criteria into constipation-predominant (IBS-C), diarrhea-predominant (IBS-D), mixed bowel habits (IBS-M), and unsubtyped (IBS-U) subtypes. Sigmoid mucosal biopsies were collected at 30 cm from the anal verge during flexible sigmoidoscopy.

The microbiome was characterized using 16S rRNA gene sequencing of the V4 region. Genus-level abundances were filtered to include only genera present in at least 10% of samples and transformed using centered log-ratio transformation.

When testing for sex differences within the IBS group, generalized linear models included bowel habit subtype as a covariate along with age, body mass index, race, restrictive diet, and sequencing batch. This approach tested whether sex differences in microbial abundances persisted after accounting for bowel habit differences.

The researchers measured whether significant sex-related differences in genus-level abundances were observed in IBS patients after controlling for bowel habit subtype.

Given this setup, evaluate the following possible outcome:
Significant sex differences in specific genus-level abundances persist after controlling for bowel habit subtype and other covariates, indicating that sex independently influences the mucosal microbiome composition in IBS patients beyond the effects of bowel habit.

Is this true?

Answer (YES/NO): YES